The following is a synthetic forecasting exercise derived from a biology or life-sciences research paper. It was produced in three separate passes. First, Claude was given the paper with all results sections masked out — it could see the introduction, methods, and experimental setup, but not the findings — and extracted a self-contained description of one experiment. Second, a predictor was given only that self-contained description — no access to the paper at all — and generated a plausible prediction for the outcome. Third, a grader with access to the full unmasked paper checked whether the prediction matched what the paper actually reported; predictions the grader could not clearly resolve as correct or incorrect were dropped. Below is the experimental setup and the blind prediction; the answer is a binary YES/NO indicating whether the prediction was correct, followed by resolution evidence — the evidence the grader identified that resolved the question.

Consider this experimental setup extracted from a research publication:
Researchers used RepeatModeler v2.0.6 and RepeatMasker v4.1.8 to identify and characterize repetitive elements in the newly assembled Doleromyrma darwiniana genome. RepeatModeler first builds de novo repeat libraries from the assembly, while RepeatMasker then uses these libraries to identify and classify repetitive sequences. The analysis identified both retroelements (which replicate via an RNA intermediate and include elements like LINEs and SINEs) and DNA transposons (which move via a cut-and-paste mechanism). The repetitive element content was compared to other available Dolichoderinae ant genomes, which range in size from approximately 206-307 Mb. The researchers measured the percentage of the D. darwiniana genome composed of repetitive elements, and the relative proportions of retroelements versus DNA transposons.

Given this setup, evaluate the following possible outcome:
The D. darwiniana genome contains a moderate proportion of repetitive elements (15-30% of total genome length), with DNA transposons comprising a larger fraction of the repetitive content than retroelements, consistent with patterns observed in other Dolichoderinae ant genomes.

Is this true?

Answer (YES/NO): NO